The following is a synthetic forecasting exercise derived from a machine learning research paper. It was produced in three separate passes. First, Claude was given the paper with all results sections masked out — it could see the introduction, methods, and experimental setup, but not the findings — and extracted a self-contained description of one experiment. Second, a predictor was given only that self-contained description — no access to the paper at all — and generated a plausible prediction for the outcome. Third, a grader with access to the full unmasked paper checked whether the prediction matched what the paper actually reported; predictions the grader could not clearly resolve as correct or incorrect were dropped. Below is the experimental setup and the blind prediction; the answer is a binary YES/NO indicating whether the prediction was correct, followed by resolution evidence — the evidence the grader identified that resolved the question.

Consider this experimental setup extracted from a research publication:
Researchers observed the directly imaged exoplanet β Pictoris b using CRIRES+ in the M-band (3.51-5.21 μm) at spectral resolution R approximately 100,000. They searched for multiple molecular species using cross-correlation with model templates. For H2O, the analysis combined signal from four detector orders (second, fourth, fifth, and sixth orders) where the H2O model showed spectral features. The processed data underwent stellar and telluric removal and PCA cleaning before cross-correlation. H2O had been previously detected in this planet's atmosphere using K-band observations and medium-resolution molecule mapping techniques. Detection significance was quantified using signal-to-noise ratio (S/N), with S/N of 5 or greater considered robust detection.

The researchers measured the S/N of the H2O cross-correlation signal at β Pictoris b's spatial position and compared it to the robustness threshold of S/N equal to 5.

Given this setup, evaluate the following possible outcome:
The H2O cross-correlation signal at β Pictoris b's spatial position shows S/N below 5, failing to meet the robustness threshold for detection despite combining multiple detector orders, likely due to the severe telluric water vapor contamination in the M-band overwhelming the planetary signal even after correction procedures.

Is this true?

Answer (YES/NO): NO